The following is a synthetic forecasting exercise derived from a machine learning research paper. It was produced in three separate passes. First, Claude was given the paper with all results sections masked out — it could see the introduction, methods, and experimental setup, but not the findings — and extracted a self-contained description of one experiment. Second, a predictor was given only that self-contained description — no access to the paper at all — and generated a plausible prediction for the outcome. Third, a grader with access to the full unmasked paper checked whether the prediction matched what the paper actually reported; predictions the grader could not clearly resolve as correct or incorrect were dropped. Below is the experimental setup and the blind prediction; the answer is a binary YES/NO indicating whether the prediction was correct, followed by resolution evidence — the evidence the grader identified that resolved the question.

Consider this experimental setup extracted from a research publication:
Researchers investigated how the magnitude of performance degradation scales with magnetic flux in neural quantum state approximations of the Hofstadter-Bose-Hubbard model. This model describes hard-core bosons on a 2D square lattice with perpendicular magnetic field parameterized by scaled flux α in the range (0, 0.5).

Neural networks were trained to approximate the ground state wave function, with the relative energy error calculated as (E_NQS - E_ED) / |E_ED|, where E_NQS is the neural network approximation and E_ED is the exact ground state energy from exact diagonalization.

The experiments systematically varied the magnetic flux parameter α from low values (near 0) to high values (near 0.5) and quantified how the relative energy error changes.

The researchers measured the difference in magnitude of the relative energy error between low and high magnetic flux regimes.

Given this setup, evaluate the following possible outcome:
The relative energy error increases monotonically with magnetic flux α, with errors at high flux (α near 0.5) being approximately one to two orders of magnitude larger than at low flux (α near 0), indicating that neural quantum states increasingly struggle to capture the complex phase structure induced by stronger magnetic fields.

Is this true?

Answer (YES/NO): NO